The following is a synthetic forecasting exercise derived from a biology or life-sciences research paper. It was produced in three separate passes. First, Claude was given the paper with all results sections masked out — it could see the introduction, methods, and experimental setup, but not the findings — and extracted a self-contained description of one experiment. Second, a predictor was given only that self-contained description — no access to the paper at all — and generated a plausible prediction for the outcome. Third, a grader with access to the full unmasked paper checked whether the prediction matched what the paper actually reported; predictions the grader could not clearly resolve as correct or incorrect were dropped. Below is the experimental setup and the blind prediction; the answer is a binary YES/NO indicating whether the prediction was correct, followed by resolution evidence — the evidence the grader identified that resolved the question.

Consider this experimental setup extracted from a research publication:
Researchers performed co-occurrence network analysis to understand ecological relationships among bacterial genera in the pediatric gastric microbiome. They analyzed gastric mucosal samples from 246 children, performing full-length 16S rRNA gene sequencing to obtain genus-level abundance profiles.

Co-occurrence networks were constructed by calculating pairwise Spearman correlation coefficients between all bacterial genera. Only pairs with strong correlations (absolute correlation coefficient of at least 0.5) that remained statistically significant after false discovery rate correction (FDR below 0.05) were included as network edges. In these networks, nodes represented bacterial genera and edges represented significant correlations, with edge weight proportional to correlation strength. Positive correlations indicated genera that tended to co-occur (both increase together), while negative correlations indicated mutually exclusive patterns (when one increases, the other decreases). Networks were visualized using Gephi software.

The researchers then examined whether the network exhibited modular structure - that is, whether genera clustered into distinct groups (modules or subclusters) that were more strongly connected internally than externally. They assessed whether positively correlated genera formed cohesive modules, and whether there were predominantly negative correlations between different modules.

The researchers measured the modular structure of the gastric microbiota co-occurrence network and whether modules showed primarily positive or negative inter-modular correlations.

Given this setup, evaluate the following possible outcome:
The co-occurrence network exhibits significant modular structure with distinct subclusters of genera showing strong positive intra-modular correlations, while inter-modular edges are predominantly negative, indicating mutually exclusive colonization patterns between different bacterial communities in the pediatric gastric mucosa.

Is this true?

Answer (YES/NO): YES